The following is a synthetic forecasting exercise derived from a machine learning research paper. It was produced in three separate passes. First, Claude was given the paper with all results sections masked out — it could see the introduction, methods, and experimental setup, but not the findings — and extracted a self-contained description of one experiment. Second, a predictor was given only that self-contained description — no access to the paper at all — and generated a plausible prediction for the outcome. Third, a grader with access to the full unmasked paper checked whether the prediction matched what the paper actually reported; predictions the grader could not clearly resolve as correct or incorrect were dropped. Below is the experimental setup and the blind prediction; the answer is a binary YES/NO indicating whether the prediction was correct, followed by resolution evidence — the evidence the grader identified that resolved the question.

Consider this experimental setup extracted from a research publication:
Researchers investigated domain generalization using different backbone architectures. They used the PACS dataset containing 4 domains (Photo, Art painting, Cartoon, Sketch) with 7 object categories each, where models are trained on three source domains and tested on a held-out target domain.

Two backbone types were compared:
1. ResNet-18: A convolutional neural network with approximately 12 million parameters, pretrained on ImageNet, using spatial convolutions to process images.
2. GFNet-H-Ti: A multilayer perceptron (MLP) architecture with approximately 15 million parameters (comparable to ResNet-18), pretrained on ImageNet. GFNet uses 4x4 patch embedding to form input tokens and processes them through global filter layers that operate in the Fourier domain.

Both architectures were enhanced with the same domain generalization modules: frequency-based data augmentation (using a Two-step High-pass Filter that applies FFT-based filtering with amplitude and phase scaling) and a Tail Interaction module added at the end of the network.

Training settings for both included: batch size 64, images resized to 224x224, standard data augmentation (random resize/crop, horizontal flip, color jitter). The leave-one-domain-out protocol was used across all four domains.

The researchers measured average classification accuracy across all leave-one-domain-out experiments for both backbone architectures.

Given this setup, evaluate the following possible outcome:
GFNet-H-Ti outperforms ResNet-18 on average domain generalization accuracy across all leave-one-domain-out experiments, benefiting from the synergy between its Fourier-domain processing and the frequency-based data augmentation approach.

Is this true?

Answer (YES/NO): YES